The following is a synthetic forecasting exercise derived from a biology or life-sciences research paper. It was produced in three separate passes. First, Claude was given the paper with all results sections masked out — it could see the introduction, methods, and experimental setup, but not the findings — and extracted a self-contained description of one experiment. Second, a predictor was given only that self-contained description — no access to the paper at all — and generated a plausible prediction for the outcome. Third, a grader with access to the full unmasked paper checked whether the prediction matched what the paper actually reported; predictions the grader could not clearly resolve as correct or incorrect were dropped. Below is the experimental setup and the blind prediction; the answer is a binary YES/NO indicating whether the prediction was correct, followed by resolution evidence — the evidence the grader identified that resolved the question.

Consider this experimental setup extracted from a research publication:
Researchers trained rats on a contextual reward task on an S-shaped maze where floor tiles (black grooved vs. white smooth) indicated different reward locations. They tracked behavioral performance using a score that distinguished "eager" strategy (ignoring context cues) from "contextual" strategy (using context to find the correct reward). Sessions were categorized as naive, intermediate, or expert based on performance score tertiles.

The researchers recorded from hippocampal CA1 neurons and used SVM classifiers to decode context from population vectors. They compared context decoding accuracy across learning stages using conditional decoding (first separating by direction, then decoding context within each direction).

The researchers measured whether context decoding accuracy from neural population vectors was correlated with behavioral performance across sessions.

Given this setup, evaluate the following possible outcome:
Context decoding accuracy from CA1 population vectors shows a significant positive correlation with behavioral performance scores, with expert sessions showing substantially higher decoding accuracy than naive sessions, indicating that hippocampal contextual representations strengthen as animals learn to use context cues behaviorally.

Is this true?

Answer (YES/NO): NO